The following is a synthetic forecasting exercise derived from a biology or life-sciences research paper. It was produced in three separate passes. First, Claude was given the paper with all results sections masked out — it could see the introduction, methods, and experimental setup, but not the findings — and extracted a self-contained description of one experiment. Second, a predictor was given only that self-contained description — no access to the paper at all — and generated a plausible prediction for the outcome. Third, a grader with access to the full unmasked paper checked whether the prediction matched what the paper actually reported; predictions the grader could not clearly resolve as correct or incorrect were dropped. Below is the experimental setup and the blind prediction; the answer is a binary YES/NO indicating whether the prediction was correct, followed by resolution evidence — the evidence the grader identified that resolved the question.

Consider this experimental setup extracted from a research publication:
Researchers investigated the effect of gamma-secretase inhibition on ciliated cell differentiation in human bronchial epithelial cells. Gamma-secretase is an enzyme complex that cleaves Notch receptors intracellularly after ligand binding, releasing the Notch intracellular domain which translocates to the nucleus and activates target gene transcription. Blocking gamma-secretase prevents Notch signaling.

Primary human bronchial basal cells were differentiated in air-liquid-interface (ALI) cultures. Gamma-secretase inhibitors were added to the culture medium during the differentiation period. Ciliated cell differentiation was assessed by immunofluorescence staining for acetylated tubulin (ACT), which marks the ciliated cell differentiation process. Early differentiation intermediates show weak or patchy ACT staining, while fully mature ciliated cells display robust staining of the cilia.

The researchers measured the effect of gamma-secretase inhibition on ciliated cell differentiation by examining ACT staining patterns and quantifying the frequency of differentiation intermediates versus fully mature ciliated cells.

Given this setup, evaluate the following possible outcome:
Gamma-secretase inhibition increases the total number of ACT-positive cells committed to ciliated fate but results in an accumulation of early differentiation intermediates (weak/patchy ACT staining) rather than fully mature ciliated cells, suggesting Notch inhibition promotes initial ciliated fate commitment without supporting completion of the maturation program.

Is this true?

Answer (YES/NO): NO